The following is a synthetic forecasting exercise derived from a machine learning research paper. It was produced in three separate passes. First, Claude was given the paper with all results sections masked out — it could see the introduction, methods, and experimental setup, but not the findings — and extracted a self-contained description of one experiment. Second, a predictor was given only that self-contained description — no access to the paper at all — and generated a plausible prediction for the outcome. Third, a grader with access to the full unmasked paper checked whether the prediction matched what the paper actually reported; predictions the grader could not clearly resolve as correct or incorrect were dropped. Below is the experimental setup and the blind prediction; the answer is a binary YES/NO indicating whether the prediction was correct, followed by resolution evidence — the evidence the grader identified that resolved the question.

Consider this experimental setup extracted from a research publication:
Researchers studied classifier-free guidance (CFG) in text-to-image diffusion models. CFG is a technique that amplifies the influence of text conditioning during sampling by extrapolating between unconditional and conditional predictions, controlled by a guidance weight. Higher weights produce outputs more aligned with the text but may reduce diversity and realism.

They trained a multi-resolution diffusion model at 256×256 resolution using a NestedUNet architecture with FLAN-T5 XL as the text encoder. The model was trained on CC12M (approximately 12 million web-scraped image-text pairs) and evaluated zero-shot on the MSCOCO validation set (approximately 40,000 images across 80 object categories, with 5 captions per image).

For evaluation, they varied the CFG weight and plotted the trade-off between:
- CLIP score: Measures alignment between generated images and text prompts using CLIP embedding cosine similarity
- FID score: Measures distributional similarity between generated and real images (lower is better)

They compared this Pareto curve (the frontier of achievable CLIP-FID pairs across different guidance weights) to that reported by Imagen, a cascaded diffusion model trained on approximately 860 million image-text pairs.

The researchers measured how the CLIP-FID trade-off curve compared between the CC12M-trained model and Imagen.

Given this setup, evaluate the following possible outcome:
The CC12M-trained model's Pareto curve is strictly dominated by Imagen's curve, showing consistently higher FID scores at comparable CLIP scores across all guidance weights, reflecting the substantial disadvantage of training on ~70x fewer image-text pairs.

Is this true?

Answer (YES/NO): NO